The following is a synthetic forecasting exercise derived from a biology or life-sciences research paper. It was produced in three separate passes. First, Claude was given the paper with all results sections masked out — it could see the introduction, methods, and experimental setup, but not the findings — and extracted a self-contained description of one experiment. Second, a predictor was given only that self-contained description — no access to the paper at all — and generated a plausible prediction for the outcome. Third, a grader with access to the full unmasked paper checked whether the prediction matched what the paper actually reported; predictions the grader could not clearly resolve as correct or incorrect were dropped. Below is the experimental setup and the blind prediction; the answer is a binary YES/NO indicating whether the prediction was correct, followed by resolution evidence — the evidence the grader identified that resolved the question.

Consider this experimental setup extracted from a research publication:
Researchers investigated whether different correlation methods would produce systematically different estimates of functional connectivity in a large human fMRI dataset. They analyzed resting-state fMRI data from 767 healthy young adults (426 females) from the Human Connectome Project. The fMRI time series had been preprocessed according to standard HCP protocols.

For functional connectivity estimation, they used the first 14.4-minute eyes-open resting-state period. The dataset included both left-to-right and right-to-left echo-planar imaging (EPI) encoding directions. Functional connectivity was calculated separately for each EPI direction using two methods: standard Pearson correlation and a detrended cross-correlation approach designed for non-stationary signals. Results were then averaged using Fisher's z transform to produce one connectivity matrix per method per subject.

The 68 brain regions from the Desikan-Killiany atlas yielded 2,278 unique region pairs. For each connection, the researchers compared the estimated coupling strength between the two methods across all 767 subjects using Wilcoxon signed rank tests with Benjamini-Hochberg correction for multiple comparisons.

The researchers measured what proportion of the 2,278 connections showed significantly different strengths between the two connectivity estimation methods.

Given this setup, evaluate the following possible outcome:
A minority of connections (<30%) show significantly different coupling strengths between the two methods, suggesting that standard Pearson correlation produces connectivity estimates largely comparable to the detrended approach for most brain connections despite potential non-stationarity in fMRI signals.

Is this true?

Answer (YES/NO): NO